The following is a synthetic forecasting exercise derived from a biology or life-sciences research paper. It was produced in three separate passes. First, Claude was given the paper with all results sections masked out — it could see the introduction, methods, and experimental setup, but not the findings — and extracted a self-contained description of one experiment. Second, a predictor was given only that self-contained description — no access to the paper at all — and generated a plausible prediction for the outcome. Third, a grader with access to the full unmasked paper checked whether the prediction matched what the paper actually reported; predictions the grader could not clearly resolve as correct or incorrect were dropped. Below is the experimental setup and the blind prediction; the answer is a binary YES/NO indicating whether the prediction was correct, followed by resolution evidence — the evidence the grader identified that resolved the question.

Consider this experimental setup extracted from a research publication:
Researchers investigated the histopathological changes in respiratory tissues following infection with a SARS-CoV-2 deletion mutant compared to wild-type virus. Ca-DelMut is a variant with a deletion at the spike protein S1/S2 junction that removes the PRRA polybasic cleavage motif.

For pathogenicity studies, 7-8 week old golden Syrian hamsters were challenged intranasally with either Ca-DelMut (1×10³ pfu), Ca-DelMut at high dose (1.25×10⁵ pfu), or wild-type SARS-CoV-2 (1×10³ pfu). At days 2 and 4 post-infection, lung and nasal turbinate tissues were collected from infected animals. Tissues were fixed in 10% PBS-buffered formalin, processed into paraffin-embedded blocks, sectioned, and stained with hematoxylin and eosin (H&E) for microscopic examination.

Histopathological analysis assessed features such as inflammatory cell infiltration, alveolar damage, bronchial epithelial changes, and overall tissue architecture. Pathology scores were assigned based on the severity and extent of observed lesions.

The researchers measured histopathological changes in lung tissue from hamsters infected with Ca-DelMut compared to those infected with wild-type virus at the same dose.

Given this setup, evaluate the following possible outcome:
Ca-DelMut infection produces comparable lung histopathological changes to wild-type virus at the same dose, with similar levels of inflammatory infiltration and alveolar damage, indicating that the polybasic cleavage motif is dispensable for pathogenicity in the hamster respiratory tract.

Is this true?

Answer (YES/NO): NO